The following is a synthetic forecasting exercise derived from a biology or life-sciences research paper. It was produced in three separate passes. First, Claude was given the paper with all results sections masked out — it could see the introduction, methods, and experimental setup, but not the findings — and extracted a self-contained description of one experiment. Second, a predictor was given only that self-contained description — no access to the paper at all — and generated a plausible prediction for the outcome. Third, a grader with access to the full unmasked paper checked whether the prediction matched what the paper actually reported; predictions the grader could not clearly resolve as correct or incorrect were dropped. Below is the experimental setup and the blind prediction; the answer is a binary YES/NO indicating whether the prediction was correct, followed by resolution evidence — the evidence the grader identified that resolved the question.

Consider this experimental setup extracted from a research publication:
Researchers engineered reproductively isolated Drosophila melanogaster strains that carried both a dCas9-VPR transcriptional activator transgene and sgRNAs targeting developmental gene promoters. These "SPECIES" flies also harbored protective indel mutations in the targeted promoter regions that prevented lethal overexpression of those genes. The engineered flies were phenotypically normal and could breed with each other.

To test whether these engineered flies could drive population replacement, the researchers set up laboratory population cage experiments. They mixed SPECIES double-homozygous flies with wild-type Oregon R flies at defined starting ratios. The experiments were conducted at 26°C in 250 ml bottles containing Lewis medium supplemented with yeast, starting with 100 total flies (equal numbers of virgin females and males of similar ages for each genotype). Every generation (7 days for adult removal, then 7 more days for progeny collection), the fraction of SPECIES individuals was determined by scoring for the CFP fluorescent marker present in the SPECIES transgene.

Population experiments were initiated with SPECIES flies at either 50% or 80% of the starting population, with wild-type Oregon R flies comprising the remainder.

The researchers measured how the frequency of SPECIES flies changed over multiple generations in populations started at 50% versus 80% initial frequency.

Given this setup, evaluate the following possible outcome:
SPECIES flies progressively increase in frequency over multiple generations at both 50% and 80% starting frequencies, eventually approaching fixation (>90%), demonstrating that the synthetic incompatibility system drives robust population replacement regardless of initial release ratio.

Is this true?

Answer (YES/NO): NO